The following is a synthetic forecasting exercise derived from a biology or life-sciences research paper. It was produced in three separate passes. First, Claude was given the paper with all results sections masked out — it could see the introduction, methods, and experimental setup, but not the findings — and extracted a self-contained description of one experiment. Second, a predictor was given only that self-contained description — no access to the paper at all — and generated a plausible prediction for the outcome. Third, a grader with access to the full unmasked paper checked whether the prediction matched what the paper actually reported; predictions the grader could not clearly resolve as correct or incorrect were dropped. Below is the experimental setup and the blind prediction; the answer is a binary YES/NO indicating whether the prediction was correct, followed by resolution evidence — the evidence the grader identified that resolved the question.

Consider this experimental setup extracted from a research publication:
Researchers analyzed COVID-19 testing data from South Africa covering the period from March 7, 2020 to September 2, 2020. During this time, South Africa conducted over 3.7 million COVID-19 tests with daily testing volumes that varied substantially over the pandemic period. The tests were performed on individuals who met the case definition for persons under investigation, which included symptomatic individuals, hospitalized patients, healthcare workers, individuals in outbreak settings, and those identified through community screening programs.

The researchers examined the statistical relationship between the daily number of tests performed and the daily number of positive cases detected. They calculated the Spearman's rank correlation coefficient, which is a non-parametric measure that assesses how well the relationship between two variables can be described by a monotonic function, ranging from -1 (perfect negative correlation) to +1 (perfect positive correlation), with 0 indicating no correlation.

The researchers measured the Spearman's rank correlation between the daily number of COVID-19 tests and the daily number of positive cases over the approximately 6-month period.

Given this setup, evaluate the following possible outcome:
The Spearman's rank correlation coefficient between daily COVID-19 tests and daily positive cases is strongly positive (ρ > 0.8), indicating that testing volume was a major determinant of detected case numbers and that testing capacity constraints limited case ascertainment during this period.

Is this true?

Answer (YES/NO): YES